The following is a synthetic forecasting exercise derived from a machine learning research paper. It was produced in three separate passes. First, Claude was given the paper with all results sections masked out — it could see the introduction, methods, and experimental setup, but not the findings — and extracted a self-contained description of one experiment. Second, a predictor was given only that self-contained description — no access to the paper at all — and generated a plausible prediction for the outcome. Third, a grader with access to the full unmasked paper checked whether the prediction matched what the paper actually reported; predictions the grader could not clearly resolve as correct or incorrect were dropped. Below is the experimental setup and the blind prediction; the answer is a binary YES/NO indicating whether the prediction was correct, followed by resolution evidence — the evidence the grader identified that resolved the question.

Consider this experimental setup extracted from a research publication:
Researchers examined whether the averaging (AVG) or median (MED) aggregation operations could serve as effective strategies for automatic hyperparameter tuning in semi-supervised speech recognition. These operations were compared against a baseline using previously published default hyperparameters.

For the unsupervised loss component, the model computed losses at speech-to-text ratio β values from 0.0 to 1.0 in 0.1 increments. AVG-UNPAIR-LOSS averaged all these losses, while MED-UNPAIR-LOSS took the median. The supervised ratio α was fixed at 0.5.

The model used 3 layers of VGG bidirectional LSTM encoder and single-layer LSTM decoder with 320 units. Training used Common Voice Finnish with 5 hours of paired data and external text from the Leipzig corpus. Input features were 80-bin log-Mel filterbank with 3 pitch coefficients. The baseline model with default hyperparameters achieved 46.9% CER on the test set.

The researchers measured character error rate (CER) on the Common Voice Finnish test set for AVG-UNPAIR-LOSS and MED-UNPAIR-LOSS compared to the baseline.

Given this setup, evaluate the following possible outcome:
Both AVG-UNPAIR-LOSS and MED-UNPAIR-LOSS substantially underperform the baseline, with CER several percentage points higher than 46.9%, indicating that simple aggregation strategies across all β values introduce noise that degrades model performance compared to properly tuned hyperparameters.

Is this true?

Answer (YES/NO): YES